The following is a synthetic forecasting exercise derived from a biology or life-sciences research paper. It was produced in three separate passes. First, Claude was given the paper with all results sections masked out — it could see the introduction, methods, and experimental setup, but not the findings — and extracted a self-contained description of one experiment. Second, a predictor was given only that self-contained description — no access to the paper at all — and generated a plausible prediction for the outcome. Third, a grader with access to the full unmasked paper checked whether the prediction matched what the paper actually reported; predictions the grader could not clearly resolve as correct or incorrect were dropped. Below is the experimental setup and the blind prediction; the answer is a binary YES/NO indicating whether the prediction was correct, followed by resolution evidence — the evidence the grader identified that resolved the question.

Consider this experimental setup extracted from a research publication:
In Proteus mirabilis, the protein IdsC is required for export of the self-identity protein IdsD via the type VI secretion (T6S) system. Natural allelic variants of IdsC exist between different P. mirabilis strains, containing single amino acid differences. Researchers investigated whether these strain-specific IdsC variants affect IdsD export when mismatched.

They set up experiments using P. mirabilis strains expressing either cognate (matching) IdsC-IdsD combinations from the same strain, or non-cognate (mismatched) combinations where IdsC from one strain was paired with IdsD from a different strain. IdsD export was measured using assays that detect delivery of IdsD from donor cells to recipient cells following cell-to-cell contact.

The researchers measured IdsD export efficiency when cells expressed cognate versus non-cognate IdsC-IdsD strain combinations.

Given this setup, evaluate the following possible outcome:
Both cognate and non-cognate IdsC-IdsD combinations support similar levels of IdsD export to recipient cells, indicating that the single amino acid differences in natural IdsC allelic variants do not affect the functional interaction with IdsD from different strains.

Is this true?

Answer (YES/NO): NO